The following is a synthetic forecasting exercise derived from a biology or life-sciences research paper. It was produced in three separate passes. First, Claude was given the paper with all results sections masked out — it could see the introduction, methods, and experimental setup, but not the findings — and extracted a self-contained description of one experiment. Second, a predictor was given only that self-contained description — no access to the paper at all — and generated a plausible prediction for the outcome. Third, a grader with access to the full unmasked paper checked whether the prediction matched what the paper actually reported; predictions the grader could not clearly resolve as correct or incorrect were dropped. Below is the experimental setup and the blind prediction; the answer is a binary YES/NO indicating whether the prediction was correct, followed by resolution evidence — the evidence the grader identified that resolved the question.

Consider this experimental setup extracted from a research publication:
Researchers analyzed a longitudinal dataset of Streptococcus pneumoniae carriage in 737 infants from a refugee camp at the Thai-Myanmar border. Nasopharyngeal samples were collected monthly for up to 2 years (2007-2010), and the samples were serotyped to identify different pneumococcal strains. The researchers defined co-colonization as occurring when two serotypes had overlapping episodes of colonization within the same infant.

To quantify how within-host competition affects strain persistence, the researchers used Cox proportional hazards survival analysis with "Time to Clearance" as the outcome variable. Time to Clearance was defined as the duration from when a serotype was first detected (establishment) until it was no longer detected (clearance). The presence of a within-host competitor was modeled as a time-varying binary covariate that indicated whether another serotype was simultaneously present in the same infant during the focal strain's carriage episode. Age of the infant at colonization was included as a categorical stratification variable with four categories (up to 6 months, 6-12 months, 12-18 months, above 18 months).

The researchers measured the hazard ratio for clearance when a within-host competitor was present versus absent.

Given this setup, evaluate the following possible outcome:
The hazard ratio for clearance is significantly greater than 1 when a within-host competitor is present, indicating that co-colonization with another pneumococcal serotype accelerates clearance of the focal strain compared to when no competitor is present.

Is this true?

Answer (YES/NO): YES